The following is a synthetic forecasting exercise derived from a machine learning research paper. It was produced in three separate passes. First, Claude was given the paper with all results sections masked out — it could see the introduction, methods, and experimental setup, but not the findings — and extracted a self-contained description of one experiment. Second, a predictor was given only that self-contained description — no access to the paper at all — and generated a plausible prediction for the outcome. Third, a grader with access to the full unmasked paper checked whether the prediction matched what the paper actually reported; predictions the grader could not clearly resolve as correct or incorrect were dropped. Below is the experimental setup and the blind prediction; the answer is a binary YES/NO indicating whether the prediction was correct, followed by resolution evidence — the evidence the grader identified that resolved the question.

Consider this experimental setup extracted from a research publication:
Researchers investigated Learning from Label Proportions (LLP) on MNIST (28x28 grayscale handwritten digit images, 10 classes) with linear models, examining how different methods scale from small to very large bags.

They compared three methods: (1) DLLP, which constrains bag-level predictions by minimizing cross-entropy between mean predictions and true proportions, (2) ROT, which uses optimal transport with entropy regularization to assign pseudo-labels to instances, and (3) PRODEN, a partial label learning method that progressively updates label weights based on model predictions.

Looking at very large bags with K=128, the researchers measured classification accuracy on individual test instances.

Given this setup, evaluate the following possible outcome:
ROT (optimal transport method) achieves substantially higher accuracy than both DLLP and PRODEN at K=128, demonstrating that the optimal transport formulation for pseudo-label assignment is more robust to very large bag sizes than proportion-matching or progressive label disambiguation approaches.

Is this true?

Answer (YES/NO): NO